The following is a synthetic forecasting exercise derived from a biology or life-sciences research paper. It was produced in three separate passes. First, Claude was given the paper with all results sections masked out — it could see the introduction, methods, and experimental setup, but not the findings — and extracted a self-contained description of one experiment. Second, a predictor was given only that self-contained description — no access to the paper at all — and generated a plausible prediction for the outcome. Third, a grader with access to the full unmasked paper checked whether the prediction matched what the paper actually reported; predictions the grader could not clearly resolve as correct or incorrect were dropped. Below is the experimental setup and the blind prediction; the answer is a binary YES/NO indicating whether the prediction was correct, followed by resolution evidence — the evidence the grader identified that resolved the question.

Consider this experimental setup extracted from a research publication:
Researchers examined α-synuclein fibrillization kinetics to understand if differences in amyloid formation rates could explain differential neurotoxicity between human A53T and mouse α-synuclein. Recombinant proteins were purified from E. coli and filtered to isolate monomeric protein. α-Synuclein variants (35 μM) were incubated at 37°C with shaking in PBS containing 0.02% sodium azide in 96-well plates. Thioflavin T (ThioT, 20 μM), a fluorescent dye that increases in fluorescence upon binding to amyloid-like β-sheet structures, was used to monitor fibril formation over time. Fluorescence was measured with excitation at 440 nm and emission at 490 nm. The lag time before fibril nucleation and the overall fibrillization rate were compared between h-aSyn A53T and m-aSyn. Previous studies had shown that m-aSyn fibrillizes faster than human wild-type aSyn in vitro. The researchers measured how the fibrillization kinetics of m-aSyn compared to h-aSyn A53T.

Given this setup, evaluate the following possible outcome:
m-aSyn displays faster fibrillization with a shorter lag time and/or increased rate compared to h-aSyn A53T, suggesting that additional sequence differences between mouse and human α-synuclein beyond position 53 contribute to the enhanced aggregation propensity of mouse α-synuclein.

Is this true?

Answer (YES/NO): YES